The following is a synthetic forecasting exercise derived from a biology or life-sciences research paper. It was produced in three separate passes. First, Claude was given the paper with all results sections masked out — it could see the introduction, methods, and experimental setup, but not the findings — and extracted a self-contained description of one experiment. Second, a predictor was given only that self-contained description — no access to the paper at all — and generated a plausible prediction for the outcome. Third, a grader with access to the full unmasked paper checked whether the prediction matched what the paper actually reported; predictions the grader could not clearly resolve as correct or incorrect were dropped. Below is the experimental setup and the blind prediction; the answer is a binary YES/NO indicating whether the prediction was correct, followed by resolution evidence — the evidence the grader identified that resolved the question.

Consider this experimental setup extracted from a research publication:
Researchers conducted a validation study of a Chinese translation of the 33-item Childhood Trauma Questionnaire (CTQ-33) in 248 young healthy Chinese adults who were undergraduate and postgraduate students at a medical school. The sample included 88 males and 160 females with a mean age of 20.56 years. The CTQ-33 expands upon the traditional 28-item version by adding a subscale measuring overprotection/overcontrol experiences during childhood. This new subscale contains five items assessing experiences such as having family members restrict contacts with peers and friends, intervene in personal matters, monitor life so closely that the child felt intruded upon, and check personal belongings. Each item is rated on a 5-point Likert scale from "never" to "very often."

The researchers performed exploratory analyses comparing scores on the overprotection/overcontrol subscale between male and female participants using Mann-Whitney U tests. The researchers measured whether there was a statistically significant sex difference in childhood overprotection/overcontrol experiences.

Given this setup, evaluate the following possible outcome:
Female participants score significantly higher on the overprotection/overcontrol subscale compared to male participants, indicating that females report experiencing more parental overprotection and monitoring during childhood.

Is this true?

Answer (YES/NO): NO